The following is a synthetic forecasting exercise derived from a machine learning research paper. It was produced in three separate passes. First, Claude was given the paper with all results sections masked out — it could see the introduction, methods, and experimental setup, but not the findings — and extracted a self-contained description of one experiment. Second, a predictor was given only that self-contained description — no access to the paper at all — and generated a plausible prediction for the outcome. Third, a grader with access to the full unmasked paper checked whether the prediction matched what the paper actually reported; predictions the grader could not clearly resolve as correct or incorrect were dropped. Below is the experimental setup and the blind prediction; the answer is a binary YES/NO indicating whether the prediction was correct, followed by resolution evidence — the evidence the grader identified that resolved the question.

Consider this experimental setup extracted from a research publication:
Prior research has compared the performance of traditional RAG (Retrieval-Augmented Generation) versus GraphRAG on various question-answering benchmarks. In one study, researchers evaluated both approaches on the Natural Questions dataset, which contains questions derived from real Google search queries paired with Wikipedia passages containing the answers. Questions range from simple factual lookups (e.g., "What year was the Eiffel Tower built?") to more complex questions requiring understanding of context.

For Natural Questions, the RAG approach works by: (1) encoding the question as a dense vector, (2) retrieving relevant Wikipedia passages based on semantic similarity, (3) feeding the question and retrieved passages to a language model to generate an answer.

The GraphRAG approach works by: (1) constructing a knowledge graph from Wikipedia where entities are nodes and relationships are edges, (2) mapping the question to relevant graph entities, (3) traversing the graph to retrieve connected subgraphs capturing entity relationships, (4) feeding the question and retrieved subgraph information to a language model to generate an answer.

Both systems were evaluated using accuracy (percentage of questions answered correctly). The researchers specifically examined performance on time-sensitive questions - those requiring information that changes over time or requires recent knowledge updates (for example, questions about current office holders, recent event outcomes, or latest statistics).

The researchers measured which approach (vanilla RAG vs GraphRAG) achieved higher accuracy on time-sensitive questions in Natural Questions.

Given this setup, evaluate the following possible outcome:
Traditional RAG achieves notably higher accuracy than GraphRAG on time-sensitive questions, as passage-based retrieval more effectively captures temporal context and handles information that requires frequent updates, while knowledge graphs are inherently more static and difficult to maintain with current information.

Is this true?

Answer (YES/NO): YES